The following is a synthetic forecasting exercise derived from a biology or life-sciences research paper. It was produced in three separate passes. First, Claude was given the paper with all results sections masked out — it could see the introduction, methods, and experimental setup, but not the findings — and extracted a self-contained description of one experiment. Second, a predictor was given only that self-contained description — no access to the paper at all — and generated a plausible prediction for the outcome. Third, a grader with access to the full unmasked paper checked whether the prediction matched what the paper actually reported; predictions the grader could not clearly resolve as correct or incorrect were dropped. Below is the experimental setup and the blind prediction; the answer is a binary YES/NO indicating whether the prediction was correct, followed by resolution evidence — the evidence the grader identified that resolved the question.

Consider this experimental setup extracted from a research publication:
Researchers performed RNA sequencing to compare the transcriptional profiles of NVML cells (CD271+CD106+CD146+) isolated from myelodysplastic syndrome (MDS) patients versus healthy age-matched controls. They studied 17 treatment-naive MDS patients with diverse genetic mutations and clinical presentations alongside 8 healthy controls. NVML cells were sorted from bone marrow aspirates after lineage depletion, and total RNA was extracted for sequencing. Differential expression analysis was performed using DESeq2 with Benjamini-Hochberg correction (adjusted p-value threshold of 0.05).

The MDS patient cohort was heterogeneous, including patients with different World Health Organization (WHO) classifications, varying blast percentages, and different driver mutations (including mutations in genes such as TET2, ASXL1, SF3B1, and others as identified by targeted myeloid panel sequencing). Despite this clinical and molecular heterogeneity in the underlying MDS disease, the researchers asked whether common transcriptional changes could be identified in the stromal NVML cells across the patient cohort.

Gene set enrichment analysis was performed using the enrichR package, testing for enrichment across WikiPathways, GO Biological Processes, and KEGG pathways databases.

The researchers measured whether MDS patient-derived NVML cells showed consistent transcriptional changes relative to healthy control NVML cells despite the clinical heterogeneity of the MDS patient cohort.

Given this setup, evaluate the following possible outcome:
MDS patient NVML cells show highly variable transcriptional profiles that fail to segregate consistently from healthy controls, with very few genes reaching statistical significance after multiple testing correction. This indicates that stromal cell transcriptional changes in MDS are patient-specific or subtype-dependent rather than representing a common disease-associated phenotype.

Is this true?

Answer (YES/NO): NO